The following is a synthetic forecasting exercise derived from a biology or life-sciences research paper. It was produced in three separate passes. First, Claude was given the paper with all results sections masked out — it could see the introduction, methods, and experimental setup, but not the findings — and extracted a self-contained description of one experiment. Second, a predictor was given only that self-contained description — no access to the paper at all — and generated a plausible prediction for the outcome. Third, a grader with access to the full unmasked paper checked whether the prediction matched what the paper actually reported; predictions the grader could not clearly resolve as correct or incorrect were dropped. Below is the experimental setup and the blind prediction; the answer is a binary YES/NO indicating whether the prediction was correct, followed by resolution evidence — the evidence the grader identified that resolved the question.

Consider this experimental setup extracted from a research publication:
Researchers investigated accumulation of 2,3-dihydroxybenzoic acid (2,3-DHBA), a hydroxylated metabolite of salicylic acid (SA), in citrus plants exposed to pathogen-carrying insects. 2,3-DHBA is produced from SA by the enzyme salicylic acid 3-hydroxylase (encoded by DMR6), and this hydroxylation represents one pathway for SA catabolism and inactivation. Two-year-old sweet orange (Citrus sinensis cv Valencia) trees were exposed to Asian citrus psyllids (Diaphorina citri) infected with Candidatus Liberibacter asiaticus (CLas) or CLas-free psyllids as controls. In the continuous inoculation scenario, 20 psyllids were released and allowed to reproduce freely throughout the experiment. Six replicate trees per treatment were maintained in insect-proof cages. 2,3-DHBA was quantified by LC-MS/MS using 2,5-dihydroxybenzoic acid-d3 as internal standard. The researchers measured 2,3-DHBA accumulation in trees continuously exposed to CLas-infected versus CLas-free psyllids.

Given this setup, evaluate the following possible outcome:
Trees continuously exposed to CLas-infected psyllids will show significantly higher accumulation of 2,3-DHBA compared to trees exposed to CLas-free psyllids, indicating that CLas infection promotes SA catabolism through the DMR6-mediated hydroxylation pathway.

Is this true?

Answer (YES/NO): NO